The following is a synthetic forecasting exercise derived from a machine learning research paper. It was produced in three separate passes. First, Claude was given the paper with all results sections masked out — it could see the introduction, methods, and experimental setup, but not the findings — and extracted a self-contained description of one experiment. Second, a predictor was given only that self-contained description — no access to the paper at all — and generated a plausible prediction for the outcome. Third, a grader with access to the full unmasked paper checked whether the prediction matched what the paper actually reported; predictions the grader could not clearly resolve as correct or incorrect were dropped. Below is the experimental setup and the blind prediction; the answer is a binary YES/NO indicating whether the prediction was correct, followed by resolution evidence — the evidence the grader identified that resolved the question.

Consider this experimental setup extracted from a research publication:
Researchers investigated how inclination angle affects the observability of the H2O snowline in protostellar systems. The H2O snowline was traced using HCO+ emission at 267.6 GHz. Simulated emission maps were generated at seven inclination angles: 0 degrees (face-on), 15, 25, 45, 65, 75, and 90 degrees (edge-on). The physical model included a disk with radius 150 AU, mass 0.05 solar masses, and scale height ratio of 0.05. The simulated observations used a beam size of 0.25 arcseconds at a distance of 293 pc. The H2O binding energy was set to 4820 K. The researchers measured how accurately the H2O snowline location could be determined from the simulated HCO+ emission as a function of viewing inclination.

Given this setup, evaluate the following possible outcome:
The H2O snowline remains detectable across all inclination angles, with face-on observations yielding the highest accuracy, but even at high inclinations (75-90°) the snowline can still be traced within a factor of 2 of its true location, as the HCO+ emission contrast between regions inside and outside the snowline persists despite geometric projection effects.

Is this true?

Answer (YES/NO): NO